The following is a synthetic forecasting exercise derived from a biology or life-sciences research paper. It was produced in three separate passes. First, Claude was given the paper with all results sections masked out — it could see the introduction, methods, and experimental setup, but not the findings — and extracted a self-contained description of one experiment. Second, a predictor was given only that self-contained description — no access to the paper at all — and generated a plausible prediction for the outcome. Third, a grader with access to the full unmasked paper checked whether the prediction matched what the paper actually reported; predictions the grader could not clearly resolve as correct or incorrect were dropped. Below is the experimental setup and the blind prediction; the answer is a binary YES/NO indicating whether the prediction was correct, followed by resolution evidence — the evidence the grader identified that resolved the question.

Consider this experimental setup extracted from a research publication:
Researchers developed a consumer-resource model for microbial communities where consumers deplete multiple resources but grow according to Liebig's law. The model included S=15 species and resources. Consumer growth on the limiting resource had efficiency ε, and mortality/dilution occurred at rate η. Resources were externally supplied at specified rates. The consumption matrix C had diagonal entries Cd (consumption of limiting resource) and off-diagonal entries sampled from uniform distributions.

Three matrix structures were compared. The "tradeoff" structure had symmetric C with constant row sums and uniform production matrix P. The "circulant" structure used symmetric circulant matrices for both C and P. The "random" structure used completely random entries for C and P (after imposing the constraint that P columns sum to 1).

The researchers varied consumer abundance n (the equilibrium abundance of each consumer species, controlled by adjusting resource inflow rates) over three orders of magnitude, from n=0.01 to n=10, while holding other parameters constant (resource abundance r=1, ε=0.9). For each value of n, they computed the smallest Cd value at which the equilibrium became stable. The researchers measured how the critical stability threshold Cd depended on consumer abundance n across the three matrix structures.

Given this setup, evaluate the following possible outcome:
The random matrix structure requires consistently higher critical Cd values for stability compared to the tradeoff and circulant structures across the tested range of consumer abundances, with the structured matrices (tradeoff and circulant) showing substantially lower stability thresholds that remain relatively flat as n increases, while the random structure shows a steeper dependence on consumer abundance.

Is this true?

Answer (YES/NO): NO